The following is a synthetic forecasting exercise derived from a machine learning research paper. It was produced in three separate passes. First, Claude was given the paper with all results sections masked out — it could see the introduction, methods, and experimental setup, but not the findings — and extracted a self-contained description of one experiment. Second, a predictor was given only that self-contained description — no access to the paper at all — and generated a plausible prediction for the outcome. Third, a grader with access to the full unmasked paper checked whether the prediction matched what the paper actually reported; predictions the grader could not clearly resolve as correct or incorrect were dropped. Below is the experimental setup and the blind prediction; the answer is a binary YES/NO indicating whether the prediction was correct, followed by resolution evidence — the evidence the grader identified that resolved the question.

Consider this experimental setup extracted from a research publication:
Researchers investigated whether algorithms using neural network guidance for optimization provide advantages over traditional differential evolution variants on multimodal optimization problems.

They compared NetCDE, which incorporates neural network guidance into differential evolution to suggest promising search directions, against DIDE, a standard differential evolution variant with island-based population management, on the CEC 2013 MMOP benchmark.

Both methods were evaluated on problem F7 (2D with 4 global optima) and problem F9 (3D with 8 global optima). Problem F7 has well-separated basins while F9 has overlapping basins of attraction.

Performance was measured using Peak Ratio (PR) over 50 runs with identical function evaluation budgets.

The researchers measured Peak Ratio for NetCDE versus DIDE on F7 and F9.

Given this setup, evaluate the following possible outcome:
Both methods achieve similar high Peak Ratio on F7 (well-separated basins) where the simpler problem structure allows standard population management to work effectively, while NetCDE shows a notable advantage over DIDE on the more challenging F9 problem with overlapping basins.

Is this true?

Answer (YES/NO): NO